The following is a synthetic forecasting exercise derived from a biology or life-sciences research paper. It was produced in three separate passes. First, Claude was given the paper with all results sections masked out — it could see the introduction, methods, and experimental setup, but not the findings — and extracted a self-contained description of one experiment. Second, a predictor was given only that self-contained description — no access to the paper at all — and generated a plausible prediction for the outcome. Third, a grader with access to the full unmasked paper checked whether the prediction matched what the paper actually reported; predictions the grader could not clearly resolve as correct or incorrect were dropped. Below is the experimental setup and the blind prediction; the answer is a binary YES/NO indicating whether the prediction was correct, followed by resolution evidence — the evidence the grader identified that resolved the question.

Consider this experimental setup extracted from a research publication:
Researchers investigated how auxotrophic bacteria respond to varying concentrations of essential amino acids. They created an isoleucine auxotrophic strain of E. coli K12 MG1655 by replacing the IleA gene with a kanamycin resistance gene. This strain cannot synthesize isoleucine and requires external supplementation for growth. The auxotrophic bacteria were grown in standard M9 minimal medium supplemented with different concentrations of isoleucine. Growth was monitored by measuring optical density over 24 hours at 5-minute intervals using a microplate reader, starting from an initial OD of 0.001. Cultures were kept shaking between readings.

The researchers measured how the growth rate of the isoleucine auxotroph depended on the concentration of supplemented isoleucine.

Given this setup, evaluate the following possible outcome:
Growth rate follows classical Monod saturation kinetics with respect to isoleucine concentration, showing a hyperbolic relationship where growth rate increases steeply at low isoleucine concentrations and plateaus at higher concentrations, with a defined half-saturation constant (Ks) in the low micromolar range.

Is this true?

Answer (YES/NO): NO